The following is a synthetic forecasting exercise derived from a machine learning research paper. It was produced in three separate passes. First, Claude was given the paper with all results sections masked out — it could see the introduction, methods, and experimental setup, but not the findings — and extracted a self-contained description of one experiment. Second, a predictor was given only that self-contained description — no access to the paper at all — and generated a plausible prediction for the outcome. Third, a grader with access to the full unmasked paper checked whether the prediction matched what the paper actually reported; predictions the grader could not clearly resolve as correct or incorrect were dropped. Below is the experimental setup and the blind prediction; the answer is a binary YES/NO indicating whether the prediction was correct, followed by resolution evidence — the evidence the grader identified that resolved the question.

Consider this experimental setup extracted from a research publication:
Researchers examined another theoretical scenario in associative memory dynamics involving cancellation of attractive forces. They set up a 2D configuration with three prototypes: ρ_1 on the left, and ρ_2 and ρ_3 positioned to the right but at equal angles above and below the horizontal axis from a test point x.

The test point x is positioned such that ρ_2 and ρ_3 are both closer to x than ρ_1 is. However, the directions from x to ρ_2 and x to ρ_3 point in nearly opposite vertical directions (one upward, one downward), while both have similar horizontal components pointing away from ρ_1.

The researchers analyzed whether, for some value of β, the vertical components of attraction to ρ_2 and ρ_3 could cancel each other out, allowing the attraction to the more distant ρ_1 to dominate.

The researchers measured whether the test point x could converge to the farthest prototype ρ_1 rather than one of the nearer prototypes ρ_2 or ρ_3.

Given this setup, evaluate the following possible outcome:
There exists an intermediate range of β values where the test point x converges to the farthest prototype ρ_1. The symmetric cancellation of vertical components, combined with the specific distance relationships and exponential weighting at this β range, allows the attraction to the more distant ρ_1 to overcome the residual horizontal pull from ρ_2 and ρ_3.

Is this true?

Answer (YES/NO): NO